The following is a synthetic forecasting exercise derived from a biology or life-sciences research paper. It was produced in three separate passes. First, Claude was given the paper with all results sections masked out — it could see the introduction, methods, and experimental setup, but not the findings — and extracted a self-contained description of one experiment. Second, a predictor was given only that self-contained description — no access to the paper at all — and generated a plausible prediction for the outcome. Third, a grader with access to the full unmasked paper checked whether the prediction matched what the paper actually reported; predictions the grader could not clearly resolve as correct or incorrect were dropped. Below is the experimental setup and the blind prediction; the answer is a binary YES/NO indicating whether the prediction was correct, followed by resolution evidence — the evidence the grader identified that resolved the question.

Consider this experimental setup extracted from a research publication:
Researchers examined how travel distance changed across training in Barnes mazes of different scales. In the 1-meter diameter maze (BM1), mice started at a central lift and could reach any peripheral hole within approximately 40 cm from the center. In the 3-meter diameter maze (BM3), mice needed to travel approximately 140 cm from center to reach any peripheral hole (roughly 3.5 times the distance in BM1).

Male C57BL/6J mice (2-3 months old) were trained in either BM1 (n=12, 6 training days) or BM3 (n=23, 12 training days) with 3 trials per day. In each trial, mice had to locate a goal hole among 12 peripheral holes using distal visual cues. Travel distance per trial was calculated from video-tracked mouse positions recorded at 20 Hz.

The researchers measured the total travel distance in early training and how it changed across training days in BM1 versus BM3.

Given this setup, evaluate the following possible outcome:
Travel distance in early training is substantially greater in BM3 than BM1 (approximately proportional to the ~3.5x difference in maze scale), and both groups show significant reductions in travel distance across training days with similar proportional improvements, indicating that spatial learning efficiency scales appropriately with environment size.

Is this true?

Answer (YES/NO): NO